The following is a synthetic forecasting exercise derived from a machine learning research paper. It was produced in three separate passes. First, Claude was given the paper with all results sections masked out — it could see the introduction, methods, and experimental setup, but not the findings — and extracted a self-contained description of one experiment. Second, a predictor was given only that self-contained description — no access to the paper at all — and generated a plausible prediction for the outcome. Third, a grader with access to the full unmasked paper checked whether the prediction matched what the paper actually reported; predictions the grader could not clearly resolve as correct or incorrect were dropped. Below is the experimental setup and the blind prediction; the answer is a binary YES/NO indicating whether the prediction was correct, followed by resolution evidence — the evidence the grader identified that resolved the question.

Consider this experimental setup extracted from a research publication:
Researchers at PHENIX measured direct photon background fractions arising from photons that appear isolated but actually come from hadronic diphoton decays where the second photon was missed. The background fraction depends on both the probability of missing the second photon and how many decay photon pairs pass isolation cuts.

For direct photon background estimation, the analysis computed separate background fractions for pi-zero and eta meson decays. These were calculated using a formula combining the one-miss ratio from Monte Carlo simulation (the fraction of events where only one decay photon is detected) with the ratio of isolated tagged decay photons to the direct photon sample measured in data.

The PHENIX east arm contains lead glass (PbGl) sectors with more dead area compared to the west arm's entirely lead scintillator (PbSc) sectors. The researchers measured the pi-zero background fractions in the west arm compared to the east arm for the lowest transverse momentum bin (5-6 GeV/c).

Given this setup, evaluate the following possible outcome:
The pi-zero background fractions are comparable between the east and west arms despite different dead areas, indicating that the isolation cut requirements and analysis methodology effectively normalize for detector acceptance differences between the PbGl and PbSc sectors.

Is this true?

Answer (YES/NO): NO